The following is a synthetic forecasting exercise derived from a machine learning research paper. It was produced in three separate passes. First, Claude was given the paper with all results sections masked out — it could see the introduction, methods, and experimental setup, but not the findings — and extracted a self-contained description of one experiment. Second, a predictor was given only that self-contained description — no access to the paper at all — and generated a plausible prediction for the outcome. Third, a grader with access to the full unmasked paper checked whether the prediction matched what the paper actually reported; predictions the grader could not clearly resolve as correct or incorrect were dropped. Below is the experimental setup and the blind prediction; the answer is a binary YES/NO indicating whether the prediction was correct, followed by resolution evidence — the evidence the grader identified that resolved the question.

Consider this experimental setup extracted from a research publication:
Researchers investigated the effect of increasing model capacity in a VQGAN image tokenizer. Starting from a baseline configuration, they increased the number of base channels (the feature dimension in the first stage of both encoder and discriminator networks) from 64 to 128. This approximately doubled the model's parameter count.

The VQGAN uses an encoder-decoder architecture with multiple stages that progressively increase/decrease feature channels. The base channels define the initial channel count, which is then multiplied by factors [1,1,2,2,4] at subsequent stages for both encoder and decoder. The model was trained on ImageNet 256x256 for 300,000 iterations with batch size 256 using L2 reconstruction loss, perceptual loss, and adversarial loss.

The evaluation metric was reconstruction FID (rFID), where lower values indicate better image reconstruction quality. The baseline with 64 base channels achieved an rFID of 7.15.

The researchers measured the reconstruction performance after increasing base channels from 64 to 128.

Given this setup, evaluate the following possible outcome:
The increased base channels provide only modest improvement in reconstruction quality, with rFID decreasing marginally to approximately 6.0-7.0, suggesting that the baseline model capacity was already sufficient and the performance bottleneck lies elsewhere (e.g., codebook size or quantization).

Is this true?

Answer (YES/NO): NO